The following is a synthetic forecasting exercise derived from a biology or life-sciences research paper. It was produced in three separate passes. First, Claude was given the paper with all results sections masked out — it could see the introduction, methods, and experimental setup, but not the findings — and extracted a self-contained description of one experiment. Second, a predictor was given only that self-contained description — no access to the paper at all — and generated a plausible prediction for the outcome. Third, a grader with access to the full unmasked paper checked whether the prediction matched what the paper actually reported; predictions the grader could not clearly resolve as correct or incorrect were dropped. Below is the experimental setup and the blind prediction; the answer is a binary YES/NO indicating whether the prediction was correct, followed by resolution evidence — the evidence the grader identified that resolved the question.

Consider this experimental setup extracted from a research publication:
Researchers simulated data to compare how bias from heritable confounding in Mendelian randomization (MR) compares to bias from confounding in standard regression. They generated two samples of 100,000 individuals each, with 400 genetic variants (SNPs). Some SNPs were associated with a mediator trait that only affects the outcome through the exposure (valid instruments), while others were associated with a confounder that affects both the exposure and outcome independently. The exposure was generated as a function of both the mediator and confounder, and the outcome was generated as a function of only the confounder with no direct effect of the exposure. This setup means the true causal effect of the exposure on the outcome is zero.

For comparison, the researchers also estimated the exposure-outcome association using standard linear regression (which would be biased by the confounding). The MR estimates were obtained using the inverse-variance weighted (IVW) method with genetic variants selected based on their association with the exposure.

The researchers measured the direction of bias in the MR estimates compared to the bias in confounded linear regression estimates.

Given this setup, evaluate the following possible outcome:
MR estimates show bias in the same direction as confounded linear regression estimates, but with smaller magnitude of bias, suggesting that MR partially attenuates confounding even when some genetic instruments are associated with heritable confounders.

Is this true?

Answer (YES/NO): NO